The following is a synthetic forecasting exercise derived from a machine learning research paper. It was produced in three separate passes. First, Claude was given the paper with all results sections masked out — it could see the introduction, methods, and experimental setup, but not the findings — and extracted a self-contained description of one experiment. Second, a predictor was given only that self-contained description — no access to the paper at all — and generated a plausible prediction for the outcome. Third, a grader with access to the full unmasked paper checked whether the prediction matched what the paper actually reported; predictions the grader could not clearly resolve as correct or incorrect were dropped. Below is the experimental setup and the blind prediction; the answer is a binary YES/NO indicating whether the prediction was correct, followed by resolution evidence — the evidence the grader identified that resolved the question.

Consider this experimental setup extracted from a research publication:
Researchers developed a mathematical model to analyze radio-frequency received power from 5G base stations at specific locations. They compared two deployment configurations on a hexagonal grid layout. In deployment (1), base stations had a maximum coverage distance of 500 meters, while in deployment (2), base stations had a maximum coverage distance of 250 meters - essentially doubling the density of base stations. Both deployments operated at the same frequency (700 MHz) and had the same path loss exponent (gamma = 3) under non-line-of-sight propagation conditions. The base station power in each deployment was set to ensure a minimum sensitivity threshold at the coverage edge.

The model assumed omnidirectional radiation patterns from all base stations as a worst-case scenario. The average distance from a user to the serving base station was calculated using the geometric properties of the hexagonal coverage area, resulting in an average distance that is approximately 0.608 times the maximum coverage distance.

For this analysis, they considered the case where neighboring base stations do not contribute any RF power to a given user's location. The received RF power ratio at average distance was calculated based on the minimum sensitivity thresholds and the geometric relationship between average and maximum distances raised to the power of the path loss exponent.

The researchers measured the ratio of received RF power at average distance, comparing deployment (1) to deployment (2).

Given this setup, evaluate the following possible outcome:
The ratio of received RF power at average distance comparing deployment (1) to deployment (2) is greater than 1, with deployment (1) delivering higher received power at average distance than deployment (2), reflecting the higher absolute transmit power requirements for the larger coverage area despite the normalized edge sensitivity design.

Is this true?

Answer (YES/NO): NO